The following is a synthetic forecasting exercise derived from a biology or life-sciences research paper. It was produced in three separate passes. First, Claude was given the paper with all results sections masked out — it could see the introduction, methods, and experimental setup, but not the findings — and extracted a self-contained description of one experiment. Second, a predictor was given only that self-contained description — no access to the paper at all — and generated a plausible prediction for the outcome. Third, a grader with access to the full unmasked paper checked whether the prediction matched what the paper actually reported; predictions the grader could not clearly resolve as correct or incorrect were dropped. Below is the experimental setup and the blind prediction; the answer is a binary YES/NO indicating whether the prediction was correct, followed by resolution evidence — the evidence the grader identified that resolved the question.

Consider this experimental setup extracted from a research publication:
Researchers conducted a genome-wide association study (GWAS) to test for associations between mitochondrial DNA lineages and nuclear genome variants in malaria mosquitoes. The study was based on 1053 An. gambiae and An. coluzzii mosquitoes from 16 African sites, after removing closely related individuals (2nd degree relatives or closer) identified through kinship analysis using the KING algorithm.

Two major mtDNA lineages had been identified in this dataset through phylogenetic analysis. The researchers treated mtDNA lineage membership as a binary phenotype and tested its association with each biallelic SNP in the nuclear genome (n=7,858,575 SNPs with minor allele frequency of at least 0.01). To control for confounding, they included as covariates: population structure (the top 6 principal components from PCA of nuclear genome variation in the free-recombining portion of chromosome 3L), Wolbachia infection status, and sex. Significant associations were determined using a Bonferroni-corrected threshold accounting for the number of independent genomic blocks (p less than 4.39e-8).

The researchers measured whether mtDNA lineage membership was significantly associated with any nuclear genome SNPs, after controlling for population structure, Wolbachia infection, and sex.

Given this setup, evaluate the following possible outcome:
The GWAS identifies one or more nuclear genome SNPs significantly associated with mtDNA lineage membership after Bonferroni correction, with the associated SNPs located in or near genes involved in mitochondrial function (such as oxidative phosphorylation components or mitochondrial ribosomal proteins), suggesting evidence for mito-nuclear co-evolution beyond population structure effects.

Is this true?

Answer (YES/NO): NO